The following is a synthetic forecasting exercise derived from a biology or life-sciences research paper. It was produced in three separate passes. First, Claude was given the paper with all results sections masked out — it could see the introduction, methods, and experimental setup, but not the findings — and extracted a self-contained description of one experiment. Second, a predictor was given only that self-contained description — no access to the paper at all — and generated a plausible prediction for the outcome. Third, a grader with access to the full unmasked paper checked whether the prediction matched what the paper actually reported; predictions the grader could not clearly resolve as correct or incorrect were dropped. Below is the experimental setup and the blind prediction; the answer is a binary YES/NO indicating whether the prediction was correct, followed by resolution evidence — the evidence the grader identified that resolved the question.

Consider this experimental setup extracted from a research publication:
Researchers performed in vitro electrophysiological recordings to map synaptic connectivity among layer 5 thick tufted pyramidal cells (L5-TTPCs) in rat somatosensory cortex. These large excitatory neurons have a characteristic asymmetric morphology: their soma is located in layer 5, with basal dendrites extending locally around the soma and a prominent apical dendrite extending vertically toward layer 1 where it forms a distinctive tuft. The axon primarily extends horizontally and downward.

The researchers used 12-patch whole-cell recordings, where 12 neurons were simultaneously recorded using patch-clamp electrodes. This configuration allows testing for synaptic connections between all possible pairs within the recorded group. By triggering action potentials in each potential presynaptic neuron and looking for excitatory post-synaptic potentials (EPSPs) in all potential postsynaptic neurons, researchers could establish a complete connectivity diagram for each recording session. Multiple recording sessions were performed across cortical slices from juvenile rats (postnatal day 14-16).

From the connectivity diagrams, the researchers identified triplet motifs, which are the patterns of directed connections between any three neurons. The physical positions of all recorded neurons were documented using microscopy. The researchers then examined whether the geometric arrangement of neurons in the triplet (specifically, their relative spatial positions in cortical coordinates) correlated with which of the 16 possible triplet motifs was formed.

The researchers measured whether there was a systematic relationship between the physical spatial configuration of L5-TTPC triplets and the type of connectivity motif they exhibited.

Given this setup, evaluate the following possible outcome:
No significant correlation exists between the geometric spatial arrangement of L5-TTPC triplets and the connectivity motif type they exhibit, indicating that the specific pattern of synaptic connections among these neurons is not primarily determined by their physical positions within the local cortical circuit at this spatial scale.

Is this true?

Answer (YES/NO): NO